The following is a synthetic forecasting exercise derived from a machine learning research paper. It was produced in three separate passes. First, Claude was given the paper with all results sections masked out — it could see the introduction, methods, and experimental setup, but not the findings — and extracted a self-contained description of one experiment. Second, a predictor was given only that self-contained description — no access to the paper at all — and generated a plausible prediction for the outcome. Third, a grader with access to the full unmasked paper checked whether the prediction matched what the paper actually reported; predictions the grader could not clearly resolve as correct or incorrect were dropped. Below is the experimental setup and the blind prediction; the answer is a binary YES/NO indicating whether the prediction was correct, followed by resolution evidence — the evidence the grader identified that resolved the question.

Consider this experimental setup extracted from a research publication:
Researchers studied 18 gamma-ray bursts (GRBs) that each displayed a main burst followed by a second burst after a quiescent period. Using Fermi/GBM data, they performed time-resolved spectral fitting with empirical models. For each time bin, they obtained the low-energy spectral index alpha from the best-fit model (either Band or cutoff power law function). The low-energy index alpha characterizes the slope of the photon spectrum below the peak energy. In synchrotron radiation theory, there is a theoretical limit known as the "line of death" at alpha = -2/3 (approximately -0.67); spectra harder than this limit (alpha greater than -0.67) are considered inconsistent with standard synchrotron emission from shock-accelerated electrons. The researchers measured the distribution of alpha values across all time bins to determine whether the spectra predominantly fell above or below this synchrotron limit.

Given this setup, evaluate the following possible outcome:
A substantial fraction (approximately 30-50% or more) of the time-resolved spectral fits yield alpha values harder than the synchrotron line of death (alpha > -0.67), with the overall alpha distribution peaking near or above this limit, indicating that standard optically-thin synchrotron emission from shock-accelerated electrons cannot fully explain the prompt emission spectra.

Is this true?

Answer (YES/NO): NO